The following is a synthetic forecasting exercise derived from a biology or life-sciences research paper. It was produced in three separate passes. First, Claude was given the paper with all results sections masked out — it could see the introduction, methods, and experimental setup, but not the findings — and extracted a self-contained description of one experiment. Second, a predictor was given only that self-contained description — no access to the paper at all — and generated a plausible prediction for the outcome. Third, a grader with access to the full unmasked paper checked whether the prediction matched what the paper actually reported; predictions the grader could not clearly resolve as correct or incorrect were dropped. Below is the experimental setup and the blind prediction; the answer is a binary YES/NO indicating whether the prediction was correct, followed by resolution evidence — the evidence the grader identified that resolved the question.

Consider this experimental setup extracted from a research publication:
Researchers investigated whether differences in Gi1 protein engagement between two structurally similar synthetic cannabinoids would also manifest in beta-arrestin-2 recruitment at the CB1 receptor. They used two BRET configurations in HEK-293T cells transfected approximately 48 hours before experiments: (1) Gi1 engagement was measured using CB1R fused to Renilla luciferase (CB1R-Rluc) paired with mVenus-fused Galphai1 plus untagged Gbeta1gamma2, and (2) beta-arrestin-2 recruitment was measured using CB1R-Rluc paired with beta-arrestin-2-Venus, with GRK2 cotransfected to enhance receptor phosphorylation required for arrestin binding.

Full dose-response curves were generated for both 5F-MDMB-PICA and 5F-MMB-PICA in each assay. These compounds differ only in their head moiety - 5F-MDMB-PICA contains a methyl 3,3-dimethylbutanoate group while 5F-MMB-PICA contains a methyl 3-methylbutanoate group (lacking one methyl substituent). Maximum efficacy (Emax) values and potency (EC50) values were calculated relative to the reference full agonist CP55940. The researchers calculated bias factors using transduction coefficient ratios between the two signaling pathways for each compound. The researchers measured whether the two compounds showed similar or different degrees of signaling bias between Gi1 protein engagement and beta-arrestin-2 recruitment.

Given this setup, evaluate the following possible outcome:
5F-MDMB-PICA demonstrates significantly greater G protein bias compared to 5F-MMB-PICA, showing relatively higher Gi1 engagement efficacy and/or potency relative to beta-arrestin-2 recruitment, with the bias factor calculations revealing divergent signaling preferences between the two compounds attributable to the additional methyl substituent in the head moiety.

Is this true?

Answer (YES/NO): NO